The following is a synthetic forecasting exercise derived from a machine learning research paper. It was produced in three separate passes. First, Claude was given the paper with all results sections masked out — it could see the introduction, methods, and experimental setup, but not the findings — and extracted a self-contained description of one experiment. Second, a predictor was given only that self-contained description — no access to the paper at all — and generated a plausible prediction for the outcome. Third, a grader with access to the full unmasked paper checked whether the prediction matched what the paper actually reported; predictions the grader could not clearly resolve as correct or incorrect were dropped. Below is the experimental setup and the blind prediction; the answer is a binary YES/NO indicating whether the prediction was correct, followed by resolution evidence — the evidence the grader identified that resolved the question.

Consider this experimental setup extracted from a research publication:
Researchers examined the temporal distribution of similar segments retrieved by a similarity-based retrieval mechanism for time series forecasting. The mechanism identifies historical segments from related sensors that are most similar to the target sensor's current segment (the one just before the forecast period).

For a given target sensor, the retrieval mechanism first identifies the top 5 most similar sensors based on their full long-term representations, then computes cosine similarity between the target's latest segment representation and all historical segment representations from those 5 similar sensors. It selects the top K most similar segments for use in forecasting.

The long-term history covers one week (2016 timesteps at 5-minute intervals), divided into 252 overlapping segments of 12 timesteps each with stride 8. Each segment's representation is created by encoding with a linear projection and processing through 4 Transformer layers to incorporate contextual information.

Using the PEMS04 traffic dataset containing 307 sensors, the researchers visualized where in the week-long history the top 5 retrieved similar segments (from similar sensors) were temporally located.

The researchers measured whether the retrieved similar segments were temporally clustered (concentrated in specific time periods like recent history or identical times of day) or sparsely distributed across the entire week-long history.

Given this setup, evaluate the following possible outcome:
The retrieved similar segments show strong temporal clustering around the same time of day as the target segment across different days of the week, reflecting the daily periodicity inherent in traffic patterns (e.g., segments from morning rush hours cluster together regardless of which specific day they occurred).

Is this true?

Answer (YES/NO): NO